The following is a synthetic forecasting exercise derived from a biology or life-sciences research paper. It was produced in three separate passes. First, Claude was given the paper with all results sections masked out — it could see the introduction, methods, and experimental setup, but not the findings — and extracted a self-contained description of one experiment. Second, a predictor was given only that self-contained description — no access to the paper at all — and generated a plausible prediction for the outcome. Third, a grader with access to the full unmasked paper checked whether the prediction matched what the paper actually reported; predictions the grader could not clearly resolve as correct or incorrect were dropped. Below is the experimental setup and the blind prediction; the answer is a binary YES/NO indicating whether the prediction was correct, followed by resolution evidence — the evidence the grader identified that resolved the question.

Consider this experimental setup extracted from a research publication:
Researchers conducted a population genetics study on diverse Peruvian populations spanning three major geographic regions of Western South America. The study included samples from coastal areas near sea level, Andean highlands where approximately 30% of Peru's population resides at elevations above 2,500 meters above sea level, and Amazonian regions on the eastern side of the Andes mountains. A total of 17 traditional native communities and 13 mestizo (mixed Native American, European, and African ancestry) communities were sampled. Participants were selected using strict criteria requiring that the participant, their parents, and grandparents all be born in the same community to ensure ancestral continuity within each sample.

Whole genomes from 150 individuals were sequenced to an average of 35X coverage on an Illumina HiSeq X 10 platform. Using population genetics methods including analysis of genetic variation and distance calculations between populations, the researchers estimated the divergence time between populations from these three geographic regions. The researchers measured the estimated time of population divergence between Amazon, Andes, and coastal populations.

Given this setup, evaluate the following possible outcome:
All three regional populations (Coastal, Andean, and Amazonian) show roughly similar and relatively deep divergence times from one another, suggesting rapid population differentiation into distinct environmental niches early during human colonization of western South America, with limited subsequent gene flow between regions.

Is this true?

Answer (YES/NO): YES